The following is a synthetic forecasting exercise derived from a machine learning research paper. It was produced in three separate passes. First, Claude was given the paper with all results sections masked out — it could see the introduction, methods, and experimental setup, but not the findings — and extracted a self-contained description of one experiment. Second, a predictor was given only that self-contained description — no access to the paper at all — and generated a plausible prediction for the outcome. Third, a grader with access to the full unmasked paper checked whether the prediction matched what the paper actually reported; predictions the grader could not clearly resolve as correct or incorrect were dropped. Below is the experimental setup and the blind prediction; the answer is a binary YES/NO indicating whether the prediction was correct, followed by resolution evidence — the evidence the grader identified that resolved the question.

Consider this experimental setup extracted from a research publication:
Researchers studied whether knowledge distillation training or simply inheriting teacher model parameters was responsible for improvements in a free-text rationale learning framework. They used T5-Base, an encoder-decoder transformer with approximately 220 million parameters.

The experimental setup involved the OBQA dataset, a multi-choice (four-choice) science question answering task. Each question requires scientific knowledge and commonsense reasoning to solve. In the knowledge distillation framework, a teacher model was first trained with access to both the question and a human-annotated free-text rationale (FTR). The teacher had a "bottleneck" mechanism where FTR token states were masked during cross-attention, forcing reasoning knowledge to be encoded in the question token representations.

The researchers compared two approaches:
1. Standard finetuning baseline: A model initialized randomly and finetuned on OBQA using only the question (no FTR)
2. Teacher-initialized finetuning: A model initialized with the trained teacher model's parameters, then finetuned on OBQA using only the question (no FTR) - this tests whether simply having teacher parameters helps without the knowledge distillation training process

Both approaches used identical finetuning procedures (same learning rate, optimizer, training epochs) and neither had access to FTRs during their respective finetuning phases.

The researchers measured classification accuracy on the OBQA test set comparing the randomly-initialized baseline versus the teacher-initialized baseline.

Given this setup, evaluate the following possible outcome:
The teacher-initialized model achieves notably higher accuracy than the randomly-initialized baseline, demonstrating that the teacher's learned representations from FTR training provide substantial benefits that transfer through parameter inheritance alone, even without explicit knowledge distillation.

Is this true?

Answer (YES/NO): NO